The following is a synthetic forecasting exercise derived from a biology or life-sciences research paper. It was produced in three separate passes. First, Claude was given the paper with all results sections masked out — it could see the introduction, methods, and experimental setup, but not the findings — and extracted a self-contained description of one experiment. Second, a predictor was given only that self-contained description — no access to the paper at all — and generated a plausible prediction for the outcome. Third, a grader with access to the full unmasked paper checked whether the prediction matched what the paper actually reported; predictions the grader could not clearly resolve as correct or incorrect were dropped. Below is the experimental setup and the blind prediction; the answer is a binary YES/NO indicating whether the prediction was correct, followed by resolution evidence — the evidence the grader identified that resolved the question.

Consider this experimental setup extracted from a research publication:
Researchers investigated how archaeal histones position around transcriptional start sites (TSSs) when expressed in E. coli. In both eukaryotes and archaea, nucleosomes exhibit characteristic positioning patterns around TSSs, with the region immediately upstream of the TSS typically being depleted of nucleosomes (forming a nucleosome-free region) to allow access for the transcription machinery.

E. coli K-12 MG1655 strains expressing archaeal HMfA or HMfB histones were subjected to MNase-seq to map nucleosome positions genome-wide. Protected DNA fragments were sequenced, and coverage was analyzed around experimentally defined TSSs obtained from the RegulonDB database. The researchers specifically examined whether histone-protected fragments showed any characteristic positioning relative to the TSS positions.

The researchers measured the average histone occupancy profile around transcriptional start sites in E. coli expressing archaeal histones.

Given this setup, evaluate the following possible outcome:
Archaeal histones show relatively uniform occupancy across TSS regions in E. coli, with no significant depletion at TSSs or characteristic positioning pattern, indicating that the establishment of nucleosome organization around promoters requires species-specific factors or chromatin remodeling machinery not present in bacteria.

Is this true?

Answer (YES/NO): NO